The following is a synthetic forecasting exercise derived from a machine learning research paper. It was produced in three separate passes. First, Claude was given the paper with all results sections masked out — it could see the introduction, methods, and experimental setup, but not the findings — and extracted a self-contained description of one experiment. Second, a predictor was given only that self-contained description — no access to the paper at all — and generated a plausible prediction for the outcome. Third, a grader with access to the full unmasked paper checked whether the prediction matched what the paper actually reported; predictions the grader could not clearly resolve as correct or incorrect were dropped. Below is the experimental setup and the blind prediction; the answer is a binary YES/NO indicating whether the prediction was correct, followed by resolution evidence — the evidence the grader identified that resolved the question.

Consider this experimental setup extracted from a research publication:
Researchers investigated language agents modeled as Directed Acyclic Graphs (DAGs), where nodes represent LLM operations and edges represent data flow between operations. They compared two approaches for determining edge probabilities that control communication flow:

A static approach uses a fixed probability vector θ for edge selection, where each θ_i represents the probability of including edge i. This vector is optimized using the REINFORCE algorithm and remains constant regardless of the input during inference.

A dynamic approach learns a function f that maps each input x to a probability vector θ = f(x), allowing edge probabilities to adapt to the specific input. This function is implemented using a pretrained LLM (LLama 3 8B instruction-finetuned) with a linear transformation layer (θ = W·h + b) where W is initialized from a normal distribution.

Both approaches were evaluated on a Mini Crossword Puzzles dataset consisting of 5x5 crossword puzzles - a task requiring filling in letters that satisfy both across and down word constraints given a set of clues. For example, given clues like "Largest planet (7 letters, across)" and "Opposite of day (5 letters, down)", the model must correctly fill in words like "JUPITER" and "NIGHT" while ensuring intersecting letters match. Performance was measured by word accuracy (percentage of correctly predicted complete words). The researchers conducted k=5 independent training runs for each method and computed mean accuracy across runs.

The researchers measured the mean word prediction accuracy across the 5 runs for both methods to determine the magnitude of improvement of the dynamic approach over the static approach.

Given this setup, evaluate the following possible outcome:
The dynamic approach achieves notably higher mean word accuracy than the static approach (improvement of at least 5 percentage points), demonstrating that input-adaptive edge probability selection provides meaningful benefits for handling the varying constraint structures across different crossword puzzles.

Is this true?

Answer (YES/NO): NO